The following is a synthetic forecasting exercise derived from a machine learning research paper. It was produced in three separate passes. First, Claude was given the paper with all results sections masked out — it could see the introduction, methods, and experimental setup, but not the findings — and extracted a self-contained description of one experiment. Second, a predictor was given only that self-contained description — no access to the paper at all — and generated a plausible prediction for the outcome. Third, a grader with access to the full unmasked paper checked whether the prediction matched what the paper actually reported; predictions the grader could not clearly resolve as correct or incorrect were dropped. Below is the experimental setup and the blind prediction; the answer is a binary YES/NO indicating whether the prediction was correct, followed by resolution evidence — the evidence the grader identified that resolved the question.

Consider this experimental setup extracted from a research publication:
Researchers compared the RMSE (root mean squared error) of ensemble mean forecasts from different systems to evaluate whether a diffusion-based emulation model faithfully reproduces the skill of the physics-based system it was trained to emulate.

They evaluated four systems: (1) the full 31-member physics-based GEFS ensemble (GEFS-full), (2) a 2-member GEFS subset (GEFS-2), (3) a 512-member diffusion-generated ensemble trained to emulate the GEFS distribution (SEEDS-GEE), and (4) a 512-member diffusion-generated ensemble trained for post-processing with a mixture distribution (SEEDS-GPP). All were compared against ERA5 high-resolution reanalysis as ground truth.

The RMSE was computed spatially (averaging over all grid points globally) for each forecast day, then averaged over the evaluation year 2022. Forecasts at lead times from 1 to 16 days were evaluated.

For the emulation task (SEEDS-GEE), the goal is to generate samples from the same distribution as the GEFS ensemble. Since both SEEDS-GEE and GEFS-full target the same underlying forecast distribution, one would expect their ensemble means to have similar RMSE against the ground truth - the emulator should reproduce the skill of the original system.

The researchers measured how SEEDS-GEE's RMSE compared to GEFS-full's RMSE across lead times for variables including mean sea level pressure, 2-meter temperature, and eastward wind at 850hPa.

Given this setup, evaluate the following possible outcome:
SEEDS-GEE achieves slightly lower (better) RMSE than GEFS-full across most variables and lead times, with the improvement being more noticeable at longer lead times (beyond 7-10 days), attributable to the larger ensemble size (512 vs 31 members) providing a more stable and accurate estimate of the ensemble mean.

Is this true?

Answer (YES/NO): NO